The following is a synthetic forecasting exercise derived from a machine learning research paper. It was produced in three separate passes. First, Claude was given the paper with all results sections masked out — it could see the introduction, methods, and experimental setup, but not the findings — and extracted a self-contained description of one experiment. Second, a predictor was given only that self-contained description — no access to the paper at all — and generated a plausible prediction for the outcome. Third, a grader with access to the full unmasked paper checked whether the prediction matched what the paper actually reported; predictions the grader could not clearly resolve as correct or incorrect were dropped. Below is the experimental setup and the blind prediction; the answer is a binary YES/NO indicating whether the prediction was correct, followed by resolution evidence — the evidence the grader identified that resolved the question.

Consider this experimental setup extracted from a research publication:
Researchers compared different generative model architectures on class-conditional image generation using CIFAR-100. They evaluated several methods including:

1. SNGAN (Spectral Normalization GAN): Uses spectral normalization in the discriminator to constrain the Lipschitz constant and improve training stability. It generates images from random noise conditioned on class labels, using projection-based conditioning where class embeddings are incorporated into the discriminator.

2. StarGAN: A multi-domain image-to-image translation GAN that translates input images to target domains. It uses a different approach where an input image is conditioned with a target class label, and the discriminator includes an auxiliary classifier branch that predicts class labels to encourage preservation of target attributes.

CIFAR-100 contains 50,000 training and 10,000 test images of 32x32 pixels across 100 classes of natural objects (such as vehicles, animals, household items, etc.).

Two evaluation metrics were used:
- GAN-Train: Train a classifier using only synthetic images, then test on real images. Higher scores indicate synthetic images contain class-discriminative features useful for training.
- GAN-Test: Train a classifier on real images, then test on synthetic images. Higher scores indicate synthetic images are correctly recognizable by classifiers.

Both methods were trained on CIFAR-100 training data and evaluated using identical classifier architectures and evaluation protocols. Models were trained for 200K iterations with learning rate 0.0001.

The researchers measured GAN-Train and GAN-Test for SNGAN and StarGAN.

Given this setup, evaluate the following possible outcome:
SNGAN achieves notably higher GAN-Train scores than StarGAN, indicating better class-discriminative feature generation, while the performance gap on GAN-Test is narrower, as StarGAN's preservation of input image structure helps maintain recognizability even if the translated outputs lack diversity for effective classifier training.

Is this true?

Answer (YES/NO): YES